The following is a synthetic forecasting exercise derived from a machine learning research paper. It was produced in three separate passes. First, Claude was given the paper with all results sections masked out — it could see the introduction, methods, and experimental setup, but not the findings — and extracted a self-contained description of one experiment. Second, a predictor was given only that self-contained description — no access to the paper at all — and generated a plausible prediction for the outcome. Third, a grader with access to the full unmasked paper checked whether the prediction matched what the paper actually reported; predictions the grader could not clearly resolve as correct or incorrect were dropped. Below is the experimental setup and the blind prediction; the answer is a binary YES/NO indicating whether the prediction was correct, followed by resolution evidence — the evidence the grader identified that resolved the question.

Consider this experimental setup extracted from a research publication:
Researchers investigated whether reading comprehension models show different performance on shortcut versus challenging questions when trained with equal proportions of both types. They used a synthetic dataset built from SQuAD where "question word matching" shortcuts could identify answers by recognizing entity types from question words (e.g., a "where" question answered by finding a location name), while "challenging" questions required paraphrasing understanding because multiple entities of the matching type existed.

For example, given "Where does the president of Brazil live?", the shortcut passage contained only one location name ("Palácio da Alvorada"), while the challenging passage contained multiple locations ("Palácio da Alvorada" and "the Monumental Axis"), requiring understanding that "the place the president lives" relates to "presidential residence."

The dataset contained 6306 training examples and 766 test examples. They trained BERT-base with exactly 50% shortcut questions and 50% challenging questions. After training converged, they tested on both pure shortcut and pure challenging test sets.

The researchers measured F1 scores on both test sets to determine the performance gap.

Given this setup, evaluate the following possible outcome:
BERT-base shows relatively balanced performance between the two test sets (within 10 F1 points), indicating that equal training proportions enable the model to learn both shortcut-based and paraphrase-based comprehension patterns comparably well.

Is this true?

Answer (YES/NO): NO